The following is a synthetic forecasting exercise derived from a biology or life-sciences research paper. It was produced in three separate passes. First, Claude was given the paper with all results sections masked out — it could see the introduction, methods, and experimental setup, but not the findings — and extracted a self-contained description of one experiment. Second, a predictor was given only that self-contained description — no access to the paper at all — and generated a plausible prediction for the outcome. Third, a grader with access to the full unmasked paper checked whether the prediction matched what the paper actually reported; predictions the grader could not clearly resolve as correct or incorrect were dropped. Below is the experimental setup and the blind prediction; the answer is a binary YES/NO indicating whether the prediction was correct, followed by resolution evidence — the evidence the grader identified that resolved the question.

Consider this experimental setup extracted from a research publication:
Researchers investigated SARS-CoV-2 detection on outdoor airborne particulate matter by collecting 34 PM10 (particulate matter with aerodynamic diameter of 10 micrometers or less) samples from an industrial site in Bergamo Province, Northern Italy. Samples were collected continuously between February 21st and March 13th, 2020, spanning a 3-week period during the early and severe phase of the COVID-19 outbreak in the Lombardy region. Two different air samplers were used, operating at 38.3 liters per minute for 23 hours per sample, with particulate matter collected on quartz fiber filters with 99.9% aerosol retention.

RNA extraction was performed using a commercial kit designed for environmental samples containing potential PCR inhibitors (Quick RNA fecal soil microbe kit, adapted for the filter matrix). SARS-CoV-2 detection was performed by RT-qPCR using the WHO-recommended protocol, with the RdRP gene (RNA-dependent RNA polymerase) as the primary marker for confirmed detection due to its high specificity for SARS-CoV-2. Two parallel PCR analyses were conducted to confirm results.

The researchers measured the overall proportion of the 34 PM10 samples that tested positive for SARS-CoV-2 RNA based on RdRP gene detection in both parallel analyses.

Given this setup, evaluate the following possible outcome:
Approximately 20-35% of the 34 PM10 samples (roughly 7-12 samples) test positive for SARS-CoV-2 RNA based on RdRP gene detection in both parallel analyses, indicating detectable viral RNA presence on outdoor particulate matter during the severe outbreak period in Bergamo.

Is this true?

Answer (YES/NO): YES